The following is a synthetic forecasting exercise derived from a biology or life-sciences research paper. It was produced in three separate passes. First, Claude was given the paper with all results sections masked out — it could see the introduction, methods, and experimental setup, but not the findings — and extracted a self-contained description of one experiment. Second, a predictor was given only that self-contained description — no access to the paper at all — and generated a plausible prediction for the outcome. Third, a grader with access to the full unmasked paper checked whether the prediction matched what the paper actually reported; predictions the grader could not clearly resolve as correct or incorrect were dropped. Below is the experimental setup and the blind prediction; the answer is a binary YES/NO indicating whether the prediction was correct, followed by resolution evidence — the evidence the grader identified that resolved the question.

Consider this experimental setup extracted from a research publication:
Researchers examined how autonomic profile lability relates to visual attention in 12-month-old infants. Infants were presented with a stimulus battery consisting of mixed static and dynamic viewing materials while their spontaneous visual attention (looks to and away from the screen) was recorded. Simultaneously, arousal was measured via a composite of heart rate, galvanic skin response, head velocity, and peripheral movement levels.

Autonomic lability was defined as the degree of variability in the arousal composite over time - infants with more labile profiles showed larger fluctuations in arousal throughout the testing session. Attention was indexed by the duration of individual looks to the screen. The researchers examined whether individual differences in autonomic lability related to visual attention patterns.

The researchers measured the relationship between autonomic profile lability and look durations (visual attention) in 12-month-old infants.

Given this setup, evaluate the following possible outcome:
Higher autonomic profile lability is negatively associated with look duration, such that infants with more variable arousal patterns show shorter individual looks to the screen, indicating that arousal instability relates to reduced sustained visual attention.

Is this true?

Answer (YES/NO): NO